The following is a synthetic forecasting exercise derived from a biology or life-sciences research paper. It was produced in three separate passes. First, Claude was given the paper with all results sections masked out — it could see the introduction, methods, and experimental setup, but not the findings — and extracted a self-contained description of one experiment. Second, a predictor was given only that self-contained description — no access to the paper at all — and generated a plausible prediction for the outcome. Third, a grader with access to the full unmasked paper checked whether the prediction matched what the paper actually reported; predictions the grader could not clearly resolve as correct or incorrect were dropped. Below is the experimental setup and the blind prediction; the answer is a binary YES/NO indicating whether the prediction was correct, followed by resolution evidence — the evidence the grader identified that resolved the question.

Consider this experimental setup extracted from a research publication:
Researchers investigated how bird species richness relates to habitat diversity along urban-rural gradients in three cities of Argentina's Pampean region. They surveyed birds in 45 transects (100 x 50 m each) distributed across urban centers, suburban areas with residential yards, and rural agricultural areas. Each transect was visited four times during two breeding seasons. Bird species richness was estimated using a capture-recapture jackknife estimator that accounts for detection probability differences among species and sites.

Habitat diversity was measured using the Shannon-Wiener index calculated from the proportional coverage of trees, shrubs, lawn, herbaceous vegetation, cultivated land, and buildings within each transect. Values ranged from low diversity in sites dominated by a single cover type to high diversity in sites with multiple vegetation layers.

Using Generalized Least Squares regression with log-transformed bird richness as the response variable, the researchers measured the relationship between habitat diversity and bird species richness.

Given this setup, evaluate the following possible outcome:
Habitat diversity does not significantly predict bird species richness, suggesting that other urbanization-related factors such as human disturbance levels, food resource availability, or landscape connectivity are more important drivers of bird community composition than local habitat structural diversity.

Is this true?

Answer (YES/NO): NO